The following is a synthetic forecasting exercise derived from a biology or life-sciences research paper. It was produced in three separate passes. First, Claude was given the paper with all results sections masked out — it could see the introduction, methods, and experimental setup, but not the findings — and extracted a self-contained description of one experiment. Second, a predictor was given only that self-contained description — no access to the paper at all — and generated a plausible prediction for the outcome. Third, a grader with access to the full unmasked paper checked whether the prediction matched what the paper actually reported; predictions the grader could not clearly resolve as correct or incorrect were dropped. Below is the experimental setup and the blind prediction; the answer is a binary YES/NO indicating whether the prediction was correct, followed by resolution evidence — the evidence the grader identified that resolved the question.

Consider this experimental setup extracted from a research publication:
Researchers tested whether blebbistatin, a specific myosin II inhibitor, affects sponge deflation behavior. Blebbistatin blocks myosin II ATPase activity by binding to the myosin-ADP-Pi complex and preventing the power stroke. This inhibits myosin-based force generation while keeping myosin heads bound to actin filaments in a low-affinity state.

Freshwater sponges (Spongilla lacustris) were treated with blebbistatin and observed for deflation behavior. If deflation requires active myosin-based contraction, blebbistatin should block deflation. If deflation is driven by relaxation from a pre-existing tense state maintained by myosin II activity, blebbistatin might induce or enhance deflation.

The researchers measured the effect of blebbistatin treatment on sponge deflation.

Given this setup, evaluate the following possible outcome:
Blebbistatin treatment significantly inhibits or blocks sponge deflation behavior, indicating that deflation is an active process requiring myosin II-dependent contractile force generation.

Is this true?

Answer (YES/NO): NO